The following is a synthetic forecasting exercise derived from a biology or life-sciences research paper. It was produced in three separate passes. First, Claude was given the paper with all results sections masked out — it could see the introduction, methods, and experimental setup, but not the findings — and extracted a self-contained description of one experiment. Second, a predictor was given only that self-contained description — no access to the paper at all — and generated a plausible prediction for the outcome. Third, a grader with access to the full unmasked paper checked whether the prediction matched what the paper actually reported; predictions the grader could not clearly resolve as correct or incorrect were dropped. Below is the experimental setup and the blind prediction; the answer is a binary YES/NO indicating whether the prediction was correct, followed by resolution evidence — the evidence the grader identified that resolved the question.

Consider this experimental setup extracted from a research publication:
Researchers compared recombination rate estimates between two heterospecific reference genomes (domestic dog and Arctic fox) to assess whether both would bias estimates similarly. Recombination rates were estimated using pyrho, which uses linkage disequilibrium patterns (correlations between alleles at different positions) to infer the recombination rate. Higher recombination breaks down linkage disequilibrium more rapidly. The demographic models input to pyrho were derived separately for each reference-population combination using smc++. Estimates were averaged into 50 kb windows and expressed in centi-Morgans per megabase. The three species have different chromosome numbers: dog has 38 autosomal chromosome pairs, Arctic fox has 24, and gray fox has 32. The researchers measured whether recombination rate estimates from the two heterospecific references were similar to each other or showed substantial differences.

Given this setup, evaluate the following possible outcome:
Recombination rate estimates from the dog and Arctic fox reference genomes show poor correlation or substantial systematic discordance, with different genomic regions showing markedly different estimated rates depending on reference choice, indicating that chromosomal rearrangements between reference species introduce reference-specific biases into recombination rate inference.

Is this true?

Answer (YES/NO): YES